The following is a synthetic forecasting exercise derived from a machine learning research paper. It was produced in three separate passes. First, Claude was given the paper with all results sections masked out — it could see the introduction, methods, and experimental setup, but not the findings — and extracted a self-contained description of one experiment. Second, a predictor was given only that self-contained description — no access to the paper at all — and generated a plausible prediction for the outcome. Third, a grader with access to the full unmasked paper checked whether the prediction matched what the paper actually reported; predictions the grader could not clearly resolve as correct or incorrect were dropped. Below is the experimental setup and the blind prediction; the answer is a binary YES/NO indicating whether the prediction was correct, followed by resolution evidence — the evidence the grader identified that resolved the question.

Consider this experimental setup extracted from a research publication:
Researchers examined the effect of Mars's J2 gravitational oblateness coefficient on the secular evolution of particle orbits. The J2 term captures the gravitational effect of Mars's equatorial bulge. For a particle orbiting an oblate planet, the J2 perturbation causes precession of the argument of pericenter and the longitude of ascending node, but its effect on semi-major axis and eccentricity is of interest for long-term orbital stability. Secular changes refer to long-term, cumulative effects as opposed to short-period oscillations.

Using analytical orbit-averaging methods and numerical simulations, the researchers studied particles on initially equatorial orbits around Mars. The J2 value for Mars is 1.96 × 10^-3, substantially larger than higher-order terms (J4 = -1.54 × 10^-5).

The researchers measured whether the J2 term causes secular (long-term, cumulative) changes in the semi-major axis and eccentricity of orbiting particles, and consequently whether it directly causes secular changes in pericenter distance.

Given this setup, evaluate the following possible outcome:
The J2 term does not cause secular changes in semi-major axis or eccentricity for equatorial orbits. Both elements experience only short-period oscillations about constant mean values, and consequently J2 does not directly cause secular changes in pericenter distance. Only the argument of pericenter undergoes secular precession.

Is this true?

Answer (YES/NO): YES